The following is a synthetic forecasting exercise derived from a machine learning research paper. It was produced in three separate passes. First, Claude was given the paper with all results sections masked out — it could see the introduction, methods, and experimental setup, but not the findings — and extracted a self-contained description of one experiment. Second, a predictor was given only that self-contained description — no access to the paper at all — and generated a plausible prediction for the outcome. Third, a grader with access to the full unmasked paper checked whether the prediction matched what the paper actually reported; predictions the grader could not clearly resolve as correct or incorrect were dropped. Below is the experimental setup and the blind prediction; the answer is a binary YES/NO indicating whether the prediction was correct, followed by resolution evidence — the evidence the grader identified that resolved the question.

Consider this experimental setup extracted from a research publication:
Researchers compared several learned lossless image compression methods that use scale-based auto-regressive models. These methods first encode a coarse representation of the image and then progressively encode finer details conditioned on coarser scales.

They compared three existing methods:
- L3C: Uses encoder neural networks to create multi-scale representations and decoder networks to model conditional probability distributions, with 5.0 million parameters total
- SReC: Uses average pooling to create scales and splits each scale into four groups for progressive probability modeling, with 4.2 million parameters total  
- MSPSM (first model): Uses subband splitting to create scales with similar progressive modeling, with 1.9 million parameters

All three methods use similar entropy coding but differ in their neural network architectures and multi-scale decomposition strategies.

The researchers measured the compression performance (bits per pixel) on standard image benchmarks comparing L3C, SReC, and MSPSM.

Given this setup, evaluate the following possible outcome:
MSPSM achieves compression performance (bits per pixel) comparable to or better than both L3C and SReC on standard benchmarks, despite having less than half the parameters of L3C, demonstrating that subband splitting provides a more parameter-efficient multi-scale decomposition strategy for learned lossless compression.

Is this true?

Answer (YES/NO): YES